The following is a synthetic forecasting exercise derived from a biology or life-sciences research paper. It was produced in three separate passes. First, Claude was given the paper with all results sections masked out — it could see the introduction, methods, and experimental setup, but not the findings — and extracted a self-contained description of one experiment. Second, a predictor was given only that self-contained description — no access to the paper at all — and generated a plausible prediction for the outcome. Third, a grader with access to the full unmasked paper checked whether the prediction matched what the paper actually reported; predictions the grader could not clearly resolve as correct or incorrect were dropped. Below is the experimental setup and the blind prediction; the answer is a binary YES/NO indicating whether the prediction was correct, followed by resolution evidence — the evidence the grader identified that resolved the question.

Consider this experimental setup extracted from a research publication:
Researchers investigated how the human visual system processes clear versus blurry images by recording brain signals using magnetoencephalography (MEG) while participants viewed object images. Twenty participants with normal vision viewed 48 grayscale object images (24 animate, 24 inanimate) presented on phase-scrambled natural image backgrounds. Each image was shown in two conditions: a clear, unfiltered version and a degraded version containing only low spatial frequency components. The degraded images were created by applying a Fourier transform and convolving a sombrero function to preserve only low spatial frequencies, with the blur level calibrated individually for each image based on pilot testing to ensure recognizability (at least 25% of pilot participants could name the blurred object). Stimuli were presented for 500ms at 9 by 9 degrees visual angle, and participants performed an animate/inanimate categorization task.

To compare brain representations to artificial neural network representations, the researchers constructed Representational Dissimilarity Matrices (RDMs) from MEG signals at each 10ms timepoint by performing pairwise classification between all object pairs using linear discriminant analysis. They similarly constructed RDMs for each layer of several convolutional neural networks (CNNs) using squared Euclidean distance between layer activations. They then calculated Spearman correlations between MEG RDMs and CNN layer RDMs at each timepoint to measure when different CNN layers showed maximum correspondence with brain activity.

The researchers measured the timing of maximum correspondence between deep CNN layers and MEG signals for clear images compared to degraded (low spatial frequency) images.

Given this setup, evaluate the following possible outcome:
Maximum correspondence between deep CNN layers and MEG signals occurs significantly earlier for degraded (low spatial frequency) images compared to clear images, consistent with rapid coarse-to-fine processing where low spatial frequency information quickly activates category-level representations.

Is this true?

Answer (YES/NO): YES